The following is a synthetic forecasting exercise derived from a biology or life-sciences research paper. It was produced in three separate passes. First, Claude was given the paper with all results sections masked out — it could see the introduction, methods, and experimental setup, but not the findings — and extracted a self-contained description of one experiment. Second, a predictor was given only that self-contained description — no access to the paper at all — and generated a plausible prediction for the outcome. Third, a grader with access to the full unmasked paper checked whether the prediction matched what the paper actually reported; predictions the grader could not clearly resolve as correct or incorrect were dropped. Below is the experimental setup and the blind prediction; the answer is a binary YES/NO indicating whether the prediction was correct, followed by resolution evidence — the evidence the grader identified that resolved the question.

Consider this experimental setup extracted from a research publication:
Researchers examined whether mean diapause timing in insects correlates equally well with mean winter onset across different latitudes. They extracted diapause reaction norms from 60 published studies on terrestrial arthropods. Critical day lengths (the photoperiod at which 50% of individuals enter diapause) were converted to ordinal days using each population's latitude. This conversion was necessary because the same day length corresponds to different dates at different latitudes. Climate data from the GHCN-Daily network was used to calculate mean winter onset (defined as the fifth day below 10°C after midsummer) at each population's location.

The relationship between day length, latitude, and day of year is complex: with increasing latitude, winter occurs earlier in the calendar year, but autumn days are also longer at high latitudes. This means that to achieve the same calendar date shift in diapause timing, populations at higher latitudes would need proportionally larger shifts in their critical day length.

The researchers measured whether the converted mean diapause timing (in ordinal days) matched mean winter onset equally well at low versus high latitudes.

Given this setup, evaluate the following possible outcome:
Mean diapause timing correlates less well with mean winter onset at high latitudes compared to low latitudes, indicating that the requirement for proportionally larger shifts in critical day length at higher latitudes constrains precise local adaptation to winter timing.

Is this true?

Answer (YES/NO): YES